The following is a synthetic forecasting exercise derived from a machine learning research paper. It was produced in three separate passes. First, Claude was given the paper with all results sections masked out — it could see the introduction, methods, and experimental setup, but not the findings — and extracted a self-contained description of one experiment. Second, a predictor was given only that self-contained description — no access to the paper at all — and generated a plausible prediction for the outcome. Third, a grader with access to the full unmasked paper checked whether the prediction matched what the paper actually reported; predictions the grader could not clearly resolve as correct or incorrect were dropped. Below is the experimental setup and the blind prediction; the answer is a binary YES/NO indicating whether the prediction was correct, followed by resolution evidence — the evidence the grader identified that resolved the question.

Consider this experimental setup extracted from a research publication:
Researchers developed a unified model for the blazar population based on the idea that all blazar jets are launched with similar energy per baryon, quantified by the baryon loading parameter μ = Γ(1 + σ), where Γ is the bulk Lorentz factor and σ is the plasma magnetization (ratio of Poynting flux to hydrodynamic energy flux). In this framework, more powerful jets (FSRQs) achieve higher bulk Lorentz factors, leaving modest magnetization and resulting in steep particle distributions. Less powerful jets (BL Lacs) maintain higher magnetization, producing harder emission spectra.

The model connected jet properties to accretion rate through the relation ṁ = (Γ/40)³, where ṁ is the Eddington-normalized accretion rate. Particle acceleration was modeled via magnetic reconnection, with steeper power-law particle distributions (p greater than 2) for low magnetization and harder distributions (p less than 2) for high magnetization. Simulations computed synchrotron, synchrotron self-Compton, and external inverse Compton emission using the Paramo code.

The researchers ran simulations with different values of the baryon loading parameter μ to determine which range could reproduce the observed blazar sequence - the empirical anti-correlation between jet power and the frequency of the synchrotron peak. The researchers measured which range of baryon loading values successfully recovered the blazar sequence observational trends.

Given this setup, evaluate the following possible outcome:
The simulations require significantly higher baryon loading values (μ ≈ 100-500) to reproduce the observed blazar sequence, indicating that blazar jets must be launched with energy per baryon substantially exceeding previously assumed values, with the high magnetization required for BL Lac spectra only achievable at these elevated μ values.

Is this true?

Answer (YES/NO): NO